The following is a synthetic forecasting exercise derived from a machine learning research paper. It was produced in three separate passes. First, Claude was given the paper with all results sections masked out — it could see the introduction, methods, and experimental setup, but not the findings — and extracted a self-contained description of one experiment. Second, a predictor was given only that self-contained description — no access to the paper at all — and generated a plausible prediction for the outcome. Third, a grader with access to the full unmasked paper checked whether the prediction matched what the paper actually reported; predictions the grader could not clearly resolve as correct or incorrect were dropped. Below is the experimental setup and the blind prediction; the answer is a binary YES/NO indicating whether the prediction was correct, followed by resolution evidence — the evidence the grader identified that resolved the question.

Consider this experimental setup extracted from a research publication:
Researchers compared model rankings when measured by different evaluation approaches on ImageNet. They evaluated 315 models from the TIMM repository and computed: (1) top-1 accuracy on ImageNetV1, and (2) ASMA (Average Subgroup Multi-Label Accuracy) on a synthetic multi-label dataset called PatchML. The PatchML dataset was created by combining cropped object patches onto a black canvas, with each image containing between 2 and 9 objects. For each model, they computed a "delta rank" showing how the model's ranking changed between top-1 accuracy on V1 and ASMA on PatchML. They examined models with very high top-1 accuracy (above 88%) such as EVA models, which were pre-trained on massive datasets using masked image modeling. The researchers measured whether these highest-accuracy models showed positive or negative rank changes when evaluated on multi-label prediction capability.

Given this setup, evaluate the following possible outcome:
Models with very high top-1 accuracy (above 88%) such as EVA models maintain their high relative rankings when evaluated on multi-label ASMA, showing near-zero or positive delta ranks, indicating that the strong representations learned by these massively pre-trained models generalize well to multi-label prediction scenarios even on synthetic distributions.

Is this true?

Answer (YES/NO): NO